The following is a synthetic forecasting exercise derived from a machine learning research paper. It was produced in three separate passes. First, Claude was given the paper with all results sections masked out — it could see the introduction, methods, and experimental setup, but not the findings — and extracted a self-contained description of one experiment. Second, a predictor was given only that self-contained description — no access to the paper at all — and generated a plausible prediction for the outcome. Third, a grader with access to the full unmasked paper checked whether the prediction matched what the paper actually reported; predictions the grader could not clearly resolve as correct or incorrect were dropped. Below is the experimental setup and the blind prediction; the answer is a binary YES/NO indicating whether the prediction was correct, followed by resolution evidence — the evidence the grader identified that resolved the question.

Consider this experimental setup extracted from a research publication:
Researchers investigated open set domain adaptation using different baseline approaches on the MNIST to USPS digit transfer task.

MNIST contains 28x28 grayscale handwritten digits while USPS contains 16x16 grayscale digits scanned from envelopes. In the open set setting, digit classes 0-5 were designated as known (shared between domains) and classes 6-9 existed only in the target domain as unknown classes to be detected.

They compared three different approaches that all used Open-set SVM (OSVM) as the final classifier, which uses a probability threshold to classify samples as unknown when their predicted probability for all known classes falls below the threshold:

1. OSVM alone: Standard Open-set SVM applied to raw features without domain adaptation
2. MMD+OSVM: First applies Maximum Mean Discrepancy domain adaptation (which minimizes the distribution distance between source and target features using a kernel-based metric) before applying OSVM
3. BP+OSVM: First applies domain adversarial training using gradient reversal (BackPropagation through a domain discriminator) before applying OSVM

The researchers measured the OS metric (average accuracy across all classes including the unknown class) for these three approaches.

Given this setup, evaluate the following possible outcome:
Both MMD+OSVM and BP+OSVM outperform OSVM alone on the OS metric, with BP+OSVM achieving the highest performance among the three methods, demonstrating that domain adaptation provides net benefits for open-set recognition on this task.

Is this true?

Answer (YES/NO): NO